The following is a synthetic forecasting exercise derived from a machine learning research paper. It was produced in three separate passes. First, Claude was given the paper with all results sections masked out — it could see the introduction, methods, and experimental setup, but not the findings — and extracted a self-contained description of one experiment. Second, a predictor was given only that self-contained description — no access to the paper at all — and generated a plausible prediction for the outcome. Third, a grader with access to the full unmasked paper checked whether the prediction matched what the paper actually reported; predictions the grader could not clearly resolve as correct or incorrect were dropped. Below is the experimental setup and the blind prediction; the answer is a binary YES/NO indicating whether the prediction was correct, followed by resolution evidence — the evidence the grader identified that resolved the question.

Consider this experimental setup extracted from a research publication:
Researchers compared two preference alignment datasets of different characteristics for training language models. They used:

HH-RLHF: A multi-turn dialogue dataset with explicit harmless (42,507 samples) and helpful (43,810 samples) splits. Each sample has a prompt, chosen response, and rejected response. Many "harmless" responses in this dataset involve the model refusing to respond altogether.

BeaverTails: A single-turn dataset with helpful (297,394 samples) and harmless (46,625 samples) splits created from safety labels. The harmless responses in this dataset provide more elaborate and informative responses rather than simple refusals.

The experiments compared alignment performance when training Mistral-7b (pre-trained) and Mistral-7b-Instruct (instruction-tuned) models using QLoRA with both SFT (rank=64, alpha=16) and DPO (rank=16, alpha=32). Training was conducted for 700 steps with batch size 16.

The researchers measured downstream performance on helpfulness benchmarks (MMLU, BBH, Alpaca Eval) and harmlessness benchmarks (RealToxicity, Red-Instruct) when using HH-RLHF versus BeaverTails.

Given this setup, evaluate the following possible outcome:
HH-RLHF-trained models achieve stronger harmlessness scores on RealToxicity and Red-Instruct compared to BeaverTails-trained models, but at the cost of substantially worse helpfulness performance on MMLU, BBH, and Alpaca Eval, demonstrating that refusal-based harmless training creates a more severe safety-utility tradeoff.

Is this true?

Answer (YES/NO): NO